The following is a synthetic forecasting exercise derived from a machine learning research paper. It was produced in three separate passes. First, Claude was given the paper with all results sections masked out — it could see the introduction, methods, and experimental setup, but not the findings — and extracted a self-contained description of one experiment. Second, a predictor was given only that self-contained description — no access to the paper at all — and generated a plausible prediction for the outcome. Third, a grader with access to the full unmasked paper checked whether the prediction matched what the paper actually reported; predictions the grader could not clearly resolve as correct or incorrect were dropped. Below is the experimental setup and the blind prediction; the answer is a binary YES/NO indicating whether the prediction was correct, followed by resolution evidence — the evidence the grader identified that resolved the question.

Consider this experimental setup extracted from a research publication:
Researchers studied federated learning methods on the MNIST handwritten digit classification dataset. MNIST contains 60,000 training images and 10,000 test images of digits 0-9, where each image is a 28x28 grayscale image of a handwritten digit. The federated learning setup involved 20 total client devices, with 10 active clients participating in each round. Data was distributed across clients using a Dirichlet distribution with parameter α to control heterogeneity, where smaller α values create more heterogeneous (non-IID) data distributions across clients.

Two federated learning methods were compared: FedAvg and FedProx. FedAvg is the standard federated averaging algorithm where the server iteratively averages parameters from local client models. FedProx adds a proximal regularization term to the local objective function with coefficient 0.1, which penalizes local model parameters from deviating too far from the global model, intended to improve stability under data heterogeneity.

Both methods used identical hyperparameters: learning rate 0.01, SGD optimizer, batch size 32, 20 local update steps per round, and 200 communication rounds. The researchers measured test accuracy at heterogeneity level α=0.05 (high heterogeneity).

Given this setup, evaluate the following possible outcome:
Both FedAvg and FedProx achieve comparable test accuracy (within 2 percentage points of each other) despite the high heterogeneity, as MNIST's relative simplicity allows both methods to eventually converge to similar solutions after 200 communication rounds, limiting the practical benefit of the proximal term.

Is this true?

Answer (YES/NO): YES